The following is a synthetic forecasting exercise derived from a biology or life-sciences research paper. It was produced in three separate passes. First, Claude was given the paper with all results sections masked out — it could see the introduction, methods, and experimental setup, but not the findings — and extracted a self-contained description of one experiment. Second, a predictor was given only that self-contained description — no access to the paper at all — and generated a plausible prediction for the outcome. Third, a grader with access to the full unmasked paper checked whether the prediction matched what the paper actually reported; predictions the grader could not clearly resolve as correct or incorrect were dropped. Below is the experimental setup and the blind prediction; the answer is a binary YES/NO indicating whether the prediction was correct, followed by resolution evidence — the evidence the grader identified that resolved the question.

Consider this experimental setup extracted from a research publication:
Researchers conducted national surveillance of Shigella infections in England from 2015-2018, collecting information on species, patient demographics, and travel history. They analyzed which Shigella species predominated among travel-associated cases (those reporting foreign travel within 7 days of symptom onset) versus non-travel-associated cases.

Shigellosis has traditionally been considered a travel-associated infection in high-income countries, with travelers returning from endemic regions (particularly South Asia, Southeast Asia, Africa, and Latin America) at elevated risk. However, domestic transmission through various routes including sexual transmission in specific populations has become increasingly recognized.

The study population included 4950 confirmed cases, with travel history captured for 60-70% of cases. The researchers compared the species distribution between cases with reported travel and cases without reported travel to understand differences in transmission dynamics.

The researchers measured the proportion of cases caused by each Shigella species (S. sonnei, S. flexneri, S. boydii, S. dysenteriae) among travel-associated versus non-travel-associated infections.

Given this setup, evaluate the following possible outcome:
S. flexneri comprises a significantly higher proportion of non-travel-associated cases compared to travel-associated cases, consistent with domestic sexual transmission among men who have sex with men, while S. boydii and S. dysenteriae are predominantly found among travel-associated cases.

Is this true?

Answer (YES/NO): YES